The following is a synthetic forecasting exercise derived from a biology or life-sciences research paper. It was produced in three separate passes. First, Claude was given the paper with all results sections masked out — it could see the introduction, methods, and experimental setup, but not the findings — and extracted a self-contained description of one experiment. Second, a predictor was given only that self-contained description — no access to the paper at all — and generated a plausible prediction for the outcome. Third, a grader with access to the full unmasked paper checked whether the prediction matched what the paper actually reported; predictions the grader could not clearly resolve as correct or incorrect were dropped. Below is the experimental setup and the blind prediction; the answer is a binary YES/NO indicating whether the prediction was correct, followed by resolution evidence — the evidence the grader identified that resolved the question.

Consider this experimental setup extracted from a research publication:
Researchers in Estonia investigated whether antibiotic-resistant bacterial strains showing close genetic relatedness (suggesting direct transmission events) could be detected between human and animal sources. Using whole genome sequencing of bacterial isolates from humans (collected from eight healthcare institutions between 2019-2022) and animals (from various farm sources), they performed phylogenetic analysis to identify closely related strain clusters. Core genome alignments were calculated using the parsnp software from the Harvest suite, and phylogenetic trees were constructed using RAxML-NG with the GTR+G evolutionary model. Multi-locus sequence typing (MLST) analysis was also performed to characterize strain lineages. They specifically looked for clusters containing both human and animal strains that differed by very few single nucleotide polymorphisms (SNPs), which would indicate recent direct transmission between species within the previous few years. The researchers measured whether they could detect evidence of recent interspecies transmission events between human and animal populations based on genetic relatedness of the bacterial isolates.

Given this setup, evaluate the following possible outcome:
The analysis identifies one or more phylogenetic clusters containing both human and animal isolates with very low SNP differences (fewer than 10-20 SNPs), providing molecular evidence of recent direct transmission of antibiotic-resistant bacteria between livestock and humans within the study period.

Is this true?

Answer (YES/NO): NO